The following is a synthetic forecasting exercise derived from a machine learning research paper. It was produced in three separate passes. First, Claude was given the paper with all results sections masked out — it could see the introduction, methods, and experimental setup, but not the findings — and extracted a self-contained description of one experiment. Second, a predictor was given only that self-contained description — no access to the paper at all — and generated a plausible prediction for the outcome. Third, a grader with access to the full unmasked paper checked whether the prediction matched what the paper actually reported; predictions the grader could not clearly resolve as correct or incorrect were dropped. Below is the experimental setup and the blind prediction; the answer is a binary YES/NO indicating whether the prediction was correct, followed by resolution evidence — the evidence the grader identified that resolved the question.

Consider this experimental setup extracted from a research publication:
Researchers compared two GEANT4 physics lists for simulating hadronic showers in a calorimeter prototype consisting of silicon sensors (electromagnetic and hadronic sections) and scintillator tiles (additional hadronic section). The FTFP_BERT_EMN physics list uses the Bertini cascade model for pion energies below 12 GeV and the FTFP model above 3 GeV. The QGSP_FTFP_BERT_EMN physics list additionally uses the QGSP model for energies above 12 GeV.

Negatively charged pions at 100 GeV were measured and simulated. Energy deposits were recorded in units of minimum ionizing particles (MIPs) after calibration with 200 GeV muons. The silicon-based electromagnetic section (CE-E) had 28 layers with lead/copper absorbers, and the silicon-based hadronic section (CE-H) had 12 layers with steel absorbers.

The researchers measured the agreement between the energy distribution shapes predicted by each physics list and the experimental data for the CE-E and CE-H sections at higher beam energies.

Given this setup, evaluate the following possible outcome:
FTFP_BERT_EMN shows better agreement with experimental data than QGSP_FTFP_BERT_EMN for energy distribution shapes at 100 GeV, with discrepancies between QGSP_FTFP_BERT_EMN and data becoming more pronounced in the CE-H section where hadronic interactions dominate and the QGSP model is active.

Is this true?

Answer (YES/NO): NO